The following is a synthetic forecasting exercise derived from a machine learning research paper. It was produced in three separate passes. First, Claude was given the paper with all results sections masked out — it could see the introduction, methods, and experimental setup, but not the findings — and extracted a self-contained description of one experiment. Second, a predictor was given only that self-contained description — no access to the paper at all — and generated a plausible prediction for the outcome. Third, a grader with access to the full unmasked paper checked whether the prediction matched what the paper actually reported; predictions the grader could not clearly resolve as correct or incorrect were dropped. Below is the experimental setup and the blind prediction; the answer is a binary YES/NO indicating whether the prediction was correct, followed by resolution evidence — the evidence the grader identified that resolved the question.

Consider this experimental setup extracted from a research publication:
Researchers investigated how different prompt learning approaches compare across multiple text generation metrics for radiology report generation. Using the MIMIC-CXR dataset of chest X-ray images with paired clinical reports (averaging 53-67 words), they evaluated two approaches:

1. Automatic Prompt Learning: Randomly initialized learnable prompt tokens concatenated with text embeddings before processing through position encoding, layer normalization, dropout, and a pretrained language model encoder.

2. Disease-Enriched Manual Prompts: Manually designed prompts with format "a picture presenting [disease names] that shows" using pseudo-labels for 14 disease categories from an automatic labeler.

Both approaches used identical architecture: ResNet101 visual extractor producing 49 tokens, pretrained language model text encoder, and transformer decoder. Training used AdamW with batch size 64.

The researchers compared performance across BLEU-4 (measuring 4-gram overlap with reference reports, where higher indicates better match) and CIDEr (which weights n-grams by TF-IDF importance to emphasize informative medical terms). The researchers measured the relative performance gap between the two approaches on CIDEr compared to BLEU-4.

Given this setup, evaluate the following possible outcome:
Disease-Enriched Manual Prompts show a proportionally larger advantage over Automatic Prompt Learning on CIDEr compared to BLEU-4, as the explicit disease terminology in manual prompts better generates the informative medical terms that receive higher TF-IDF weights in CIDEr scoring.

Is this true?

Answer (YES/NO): YES